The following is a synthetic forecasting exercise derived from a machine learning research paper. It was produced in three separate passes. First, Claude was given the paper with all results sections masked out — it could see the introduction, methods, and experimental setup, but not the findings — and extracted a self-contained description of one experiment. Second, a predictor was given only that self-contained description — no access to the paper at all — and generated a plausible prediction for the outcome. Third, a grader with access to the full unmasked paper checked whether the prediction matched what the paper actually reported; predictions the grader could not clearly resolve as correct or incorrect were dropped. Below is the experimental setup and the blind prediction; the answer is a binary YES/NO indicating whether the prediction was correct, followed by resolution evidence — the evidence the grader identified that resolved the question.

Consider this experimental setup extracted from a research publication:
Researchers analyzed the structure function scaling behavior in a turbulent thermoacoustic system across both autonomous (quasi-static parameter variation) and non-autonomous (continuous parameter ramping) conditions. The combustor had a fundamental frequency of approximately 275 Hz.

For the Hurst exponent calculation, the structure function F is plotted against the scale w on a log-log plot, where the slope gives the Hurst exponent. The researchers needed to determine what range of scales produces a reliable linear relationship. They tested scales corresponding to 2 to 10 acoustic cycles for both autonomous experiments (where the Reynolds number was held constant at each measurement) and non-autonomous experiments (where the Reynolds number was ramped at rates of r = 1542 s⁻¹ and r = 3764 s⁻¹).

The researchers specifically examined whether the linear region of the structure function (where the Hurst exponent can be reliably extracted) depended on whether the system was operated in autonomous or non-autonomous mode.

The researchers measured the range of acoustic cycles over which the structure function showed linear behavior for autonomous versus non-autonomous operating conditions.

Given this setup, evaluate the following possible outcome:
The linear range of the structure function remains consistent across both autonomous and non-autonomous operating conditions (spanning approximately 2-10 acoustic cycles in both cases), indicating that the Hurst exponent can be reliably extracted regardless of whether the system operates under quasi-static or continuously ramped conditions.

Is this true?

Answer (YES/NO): NO